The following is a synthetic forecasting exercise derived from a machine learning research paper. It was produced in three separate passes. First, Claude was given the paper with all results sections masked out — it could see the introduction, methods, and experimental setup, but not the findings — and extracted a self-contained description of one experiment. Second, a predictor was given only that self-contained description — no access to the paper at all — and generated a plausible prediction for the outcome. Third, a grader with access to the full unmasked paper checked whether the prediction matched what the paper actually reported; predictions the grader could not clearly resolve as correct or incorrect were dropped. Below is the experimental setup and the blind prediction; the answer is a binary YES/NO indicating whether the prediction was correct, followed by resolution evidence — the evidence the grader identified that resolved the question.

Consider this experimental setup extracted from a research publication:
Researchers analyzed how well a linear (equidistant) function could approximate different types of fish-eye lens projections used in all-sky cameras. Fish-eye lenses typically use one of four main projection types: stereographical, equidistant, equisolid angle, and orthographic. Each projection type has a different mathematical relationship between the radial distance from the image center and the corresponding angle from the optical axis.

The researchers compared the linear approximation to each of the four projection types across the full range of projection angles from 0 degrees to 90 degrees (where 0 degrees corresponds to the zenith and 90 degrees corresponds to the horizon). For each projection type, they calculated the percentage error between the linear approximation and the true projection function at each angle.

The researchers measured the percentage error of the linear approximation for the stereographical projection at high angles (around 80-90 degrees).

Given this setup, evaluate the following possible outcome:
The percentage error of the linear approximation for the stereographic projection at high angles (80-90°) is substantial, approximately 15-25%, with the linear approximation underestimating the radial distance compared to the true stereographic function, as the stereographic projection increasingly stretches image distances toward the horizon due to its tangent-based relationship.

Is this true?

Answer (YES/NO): NO